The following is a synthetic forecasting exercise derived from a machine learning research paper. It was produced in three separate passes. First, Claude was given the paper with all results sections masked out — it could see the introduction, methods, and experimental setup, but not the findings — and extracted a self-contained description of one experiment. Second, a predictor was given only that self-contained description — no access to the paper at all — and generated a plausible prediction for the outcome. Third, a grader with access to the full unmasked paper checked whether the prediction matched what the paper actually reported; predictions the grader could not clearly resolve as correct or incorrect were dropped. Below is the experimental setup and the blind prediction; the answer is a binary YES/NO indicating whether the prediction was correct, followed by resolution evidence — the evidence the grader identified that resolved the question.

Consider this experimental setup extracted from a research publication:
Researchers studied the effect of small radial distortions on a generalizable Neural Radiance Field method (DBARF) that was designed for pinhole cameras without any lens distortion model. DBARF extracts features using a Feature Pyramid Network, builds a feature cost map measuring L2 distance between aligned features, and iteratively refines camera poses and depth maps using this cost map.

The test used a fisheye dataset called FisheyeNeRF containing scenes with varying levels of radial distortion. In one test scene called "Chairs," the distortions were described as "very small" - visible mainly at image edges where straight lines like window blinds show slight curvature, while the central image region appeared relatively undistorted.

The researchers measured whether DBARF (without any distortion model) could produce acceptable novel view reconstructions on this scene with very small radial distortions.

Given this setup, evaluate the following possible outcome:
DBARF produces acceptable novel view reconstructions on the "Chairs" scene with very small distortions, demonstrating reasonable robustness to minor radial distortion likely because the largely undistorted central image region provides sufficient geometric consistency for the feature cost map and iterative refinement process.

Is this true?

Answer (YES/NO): NO